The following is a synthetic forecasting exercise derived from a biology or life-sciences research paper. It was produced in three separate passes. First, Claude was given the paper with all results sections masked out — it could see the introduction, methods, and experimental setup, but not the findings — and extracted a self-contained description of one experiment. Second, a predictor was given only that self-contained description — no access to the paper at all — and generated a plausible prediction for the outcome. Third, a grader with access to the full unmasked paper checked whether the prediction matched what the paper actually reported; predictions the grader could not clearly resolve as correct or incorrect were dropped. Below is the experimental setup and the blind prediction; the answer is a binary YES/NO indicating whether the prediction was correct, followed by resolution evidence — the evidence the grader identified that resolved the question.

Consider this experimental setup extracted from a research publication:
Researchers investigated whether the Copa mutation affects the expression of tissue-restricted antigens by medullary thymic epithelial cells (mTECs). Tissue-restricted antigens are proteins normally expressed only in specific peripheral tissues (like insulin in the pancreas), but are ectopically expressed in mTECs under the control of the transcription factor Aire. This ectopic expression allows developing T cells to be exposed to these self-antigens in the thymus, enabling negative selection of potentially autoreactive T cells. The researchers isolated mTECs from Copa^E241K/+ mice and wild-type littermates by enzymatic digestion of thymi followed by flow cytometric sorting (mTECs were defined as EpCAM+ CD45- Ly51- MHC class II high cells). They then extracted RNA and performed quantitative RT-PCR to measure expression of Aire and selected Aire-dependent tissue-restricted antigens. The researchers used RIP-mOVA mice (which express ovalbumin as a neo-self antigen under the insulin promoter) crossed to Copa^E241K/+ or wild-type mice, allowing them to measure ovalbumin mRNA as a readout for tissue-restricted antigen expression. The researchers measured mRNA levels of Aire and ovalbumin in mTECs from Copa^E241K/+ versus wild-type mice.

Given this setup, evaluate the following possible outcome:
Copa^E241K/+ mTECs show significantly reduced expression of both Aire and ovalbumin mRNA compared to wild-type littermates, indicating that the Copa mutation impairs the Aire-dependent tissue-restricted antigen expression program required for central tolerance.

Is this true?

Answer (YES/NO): NO